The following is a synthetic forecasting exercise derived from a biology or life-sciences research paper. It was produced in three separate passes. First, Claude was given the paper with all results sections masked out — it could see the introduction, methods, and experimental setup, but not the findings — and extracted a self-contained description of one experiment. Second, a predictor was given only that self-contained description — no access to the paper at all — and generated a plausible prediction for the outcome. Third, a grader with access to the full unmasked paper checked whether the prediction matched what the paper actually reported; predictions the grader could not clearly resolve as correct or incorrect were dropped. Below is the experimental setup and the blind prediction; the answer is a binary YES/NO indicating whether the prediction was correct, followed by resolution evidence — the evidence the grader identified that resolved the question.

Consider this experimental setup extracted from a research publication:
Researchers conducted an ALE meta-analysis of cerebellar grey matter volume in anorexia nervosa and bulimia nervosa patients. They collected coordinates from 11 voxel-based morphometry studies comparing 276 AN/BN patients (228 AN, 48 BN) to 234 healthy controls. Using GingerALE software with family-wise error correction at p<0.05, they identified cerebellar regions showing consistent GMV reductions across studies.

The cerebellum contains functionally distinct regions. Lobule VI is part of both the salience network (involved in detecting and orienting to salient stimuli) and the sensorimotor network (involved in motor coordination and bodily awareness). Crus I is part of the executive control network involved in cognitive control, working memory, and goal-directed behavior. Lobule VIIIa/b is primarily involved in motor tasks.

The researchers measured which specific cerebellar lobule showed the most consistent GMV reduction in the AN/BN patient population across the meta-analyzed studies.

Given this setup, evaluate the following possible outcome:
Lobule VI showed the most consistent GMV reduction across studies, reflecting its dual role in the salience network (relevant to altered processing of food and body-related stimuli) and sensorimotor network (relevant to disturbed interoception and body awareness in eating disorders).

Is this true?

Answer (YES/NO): NO